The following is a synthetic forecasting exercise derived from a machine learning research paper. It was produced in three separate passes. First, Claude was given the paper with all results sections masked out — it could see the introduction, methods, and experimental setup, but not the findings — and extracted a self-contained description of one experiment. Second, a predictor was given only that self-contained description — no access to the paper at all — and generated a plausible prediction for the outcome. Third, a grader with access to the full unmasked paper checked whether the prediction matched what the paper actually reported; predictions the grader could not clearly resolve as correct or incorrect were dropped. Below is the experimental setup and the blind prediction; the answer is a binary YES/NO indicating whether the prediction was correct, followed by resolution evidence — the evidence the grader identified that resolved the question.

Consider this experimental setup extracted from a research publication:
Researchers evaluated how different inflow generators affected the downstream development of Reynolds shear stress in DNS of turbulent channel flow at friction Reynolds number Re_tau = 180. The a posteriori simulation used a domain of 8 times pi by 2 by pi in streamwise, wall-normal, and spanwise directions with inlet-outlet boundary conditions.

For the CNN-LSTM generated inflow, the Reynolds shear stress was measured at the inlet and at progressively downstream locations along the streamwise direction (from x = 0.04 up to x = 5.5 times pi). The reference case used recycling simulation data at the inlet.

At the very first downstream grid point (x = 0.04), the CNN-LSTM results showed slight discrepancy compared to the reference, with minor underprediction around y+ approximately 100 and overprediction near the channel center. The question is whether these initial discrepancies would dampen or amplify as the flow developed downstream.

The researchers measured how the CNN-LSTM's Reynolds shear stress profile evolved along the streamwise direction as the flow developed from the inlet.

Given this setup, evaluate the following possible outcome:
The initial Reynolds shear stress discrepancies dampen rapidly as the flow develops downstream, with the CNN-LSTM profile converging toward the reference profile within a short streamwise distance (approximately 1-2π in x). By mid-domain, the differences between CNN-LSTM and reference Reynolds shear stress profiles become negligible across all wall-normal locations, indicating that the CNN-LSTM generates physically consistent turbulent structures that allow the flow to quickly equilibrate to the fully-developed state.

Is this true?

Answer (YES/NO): NO